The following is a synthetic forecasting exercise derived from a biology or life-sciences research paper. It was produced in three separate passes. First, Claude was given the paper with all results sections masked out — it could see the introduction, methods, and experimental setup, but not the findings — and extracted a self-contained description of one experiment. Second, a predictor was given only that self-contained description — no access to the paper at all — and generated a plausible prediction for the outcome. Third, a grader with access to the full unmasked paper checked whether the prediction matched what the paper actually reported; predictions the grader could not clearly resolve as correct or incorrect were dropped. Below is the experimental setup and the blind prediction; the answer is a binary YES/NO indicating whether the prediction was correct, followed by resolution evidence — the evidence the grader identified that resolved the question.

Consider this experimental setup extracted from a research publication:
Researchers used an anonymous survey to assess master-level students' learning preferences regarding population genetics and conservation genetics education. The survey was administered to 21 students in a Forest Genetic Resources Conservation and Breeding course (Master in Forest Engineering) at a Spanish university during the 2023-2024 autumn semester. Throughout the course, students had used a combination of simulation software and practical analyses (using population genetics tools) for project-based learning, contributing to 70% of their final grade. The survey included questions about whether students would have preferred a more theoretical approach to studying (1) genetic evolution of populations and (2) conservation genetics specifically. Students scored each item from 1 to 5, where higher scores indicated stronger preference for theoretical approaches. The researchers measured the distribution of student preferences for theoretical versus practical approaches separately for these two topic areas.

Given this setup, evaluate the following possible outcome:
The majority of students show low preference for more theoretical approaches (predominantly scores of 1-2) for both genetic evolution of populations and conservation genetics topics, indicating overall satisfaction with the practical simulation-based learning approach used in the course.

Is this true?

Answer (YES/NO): NO